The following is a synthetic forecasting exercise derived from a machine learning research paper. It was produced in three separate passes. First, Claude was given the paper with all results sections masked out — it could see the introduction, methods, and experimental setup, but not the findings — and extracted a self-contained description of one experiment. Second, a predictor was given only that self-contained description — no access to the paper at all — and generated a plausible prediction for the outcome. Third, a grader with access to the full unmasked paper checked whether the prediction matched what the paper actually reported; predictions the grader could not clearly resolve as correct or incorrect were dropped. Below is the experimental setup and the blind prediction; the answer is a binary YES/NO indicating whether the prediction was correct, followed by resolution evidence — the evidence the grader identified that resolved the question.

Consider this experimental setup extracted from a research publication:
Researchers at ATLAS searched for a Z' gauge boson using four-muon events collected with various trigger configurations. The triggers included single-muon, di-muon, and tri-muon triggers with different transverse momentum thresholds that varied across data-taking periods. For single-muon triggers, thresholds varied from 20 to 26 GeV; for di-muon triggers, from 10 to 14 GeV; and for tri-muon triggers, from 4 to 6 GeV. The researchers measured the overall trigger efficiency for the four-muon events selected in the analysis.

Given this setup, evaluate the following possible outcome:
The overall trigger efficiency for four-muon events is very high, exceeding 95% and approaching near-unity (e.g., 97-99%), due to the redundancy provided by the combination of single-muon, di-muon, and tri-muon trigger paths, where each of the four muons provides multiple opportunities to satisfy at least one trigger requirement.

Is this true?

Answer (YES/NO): YES